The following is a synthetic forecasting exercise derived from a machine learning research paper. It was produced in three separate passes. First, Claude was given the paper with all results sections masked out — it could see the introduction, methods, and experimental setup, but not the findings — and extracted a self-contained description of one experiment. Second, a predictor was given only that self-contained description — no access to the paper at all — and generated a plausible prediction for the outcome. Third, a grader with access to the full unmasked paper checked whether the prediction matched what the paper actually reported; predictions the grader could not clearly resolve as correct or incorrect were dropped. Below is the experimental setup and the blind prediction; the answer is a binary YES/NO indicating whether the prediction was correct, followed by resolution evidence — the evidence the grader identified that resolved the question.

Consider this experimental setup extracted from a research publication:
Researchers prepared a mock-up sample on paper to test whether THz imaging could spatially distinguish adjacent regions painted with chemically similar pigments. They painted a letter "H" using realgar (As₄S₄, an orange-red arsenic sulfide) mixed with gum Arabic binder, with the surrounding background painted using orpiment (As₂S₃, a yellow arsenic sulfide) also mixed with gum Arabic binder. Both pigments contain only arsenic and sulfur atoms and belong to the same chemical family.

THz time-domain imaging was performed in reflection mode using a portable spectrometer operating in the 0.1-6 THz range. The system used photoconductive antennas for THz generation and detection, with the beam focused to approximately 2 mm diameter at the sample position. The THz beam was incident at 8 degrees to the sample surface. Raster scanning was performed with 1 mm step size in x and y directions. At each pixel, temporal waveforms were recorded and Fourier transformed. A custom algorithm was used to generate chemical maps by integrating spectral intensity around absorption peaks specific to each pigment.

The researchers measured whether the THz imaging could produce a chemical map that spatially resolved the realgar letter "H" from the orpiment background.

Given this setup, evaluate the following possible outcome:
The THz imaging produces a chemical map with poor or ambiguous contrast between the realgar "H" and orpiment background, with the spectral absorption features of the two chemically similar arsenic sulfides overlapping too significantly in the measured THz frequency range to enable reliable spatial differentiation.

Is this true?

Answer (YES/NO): NO